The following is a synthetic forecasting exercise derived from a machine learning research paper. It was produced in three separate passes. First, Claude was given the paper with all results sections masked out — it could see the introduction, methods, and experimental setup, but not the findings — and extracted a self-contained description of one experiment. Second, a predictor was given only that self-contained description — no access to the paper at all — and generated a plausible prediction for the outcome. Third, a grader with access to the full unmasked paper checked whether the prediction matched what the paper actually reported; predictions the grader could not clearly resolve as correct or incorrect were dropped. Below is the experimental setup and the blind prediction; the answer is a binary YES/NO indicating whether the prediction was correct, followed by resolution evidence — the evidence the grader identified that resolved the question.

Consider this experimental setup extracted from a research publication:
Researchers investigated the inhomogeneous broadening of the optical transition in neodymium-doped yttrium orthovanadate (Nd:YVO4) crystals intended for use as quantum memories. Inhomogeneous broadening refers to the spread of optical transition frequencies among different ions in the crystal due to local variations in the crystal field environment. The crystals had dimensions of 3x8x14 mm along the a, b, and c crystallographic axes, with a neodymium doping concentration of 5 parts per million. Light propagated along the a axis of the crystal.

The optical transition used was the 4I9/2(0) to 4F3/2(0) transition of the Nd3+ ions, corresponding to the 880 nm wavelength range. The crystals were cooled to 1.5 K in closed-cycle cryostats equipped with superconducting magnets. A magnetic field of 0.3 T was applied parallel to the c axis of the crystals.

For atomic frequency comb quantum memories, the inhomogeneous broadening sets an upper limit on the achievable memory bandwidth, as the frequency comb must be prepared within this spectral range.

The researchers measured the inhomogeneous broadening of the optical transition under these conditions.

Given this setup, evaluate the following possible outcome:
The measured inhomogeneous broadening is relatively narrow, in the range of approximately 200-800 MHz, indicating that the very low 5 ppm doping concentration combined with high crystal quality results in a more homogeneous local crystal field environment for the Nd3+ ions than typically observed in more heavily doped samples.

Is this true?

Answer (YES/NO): NO